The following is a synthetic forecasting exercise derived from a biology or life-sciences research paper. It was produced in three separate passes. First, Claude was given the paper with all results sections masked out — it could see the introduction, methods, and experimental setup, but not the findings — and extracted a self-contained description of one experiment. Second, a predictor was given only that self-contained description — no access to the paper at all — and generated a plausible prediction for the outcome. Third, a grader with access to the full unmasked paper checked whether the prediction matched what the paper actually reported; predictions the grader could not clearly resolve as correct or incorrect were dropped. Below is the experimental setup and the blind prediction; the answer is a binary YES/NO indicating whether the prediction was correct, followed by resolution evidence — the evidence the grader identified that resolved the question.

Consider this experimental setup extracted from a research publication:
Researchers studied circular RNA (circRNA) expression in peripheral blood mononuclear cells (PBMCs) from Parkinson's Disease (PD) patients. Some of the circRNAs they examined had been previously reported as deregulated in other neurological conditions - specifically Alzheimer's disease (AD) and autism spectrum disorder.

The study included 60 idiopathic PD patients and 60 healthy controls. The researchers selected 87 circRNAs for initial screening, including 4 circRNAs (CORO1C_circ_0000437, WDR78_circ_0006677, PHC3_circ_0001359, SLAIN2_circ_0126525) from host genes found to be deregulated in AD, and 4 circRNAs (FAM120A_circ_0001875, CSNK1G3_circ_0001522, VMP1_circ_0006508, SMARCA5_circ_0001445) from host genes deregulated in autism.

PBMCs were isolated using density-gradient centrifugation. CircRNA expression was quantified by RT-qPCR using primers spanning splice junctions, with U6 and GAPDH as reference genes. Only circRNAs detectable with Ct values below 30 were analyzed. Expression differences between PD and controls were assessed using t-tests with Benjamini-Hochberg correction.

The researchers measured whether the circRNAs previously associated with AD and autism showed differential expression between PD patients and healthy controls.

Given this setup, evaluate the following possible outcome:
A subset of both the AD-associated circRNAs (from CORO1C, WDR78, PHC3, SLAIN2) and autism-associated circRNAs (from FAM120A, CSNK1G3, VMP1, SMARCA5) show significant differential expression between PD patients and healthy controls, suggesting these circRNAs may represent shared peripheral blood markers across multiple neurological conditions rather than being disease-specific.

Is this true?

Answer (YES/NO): NO